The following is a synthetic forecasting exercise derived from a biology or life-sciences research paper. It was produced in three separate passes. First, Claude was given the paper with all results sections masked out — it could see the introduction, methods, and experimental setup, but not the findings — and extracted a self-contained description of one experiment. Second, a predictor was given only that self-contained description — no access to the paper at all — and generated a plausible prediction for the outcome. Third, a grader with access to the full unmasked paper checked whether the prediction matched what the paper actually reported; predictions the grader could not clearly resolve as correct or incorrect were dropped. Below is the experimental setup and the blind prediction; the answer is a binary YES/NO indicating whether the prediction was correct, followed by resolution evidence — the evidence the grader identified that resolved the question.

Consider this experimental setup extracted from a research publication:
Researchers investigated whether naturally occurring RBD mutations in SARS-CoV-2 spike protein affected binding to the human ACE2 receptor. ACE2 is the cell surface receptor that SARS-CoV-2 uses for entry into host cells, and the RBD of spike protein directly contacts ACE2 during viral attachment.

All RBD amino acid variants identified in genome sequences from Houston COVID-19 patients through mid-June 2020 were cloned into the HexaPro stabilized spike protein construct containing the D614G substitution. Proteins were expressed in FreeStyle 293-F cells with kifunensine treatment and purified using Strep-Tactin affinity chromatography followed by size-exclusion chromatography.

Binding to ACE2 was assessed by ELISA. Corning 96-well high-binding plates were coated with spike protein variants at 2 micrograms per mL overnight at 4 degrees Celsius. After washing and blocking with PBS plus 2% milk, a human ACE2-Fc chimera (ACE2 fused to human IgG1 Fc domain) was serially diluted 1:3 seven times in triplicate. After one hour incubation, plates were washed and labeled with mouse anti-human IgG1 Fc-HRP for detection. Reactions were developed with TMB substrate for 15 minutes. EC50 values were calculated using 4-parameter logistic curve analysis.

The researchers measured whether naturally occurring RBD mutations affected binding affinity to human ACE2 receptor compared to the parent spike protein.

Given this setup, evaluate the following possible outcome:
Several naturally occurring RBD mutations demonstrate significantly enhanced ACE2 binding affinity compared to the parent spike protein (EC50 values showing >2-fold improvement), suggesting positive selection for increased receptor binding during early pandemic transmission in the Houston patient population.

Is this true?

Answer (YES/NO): NO